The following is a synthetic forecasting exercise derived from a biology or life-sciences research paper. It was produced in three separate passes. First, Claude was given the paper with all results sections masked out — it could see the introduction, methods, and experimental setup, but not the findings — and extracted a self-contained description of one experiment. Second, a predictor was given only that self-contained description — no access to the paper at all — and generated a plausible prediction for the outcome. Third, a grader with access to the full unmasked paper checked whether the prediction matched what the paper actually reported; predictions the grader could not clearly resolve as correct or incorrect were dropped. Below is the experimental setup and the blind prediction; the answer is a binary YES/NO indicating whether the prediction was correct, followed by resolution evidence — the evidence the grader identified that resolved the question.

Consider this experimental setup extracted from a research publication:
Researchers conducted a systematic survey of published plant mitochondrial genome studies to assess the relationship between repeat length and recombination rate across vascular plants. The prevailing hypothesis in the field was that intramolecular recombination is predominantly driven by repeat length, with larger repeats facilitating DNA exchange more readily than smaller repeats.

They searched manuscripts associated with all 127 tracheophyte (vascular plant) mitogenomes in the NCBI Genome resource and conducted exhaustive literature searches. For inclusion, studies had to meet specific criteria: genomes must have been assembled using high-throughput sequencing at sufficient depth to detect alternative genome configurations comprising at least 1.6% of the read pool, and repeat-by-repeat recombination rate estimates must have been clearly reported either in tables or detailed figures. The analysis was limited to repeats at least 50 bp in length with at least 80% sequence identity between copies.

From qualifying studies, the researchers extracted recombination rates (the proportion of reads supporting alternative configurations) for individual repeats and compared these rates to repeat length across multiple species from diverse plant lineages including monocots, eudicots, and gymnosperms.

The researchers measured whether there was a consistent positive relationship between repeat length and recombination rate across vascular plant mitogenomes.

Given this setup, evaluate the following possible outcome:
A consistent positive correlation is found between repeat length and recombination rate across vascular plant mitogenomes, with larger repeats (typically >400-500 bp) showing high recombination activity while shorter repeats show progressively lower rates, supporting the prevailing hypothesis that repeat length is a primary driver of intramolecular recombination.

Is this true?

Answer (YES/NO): NO